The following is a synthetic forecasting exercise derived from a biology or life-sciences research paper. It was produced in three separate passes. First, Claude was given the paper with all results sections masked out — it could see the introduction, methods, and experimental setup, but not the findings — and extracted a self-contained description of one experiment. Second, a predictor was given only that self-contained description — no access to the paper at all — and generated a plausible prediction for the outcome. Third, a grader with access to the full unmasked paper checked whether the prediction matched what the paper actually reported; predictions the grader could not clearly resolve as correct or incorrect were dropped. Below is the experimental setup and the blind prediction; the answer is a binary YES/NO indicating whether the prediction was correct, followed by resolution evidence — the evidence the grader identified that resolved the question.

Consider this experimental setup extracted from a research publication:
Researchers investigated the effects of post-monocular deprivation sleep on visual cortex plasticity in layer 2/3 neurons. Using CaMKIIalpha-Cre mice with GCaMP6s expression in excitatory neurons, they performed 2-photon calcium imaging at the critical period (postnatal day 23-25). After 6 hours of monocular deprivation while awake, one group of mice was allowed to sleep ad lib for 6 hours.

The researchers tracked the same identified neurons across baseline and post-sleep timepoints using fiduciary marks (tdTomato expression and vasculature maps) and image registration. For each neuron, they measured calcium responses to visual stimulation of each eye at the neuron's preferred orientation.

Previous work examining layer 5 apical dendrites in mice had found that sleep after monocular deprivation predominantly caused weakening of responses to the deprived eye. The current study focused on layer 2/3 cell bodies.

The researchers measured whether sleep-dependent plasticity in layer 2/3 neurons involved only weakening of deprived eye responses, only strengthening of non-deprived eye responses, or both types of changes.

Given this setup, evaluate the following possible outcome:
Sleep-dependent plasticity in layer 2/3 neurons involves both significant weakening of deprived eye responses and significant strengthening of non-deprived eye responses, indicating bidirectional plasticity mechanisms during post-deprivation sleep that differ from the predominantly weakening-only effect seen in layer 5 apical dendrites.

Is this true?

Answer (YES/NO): YES